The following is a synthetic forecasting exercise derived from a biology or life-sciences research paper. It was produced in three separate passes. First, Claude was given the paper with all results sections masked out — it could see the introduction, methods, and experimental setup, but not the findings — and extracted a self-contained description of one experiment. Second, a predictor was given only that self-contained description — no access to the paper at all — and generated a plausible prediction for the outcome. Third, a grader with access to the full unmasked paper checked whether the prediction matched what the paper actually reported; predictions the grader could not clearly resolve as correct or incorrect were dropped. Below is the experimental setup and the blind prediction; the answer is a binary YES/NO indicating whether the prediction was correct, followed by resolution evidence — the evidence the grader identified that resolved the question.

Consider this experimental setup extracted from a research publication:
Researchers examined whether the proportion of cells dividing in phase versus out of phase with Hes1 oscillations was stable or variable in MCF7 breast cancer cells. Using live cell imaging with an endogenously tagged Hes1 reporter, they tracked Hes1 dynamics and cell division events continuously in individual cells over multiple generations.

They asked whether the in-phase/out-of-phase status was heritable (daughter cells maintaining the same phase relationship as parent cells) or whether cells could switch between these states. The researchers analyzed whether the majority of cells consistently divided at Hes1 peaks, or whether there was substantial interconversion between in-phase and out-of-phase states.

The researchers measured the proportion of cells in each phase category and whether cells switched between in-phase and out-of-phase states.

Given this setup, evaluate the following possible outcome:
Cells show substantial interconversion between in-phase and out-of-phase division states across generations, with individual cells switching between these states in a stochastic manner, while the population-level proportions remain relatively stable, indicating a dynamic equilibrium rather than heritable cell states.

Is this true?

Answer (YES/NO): YES